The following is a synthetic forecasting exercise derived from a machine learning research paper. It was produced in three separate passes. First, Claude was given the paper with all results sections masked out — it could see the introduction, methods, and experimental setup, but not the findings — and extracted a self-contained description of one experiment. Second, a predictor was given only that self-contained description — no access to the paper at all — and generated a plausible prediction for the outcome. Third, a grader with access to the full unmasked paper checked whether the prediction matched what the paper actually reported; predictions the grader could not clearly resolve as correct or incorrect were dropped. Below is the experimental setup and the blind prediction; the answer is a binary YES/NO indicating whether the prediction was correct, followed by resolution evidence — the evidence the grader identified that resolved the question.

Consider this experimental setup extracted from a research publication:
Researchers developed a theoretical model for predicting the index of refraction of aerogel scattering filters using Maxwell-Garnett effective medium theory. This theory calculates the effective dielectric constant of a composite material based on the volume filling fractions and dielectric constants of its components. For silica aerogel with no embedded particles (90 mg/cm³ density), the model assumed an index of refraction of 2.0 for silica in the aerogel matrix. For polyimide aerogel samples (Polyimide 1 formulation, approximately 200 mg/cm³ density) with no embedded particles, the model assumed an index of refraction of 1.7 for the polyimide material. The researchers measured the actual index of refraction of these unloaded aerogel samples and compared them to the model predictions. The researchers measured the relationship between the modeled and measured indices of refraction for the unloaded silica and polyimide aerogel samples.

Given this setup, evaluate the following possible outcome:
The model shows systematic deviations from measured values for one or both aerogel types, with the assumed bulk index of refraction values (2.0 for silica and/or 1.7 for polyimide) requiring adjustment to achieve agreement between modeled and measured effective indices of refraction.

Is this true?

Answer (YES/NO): NO